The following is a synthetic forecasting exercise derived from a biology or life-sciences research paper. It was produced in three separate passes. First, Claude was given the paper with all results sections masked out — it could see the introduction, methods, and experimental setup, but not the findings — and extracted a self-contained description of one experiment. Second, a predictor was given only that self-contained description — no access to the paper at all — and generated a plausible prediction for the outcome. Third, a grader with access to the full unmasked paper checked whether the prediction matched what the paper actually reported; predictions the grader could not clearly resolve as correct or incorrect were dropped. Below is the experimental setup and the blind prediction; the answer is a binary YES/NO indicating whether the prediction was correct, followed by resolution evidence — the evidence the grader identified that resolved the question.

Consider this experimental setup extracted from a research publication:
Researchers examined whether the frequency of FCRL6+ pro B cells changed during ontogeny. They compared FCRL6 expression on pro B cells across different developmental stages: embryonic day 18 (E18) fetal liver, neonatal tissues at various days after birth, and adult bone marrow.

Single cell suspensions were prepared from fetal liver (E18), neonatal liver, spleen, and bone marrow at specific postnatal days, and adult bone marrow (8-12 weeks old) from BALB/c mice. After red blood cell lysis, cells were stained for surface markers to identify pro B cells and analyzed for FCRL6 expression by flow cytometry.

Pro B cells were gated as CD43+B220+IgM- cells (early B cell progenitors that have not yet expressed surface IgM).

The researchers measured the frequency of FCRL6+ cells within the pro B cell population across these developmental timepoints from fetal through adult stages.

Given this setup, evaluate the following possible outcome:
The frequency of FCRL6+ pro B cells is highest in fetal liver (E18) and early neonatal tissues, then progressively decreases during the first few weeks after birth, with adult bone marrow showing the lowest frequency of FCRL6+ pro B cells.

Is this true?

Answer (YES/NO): NO